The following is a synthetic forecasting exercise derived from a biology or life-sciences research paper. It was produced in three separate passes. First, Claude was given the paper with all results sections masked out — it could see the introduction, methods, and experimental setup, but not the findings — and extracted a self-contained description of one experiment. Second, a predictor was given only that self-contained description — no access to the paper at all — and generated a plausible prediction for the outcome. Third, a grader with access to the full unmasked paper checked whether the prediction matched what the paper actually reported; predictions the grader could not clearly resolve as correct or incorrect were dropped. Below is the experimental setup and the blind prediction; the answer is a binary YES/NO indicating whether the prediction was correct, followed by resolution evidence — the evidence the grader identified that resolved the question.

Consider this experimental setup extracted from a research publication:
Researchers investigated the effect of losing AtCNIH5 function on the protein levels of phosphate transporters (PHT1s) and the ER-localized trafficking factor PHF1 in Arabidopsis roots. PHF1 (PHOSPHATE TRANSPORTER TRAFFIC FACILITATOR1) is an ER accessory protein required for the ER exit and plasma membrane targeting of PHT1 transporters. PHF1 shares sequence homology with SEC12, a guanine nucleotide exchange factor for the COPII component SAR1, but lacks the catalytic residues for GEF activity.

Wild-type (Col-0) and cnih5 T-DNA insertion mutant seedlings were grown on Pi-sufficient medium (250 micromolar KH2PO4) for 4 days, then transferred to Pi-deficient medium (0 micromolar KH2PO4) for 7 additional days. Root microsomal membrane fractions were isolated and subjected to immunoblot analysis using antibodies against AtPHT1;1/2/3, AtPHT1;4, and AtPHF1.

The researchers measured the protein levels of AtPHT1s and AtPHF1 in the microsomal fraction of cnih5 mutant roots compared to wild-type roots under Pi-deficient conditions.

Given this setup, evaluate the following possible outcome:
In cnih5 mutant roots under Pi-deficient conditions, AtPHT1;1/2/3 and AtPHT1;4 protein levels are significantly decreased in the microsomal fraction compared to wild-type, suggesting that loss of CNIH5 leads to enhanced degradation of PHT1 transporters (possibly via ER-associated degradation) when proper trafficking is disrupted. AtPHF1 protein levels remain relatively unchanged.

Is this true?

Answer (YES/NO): NO